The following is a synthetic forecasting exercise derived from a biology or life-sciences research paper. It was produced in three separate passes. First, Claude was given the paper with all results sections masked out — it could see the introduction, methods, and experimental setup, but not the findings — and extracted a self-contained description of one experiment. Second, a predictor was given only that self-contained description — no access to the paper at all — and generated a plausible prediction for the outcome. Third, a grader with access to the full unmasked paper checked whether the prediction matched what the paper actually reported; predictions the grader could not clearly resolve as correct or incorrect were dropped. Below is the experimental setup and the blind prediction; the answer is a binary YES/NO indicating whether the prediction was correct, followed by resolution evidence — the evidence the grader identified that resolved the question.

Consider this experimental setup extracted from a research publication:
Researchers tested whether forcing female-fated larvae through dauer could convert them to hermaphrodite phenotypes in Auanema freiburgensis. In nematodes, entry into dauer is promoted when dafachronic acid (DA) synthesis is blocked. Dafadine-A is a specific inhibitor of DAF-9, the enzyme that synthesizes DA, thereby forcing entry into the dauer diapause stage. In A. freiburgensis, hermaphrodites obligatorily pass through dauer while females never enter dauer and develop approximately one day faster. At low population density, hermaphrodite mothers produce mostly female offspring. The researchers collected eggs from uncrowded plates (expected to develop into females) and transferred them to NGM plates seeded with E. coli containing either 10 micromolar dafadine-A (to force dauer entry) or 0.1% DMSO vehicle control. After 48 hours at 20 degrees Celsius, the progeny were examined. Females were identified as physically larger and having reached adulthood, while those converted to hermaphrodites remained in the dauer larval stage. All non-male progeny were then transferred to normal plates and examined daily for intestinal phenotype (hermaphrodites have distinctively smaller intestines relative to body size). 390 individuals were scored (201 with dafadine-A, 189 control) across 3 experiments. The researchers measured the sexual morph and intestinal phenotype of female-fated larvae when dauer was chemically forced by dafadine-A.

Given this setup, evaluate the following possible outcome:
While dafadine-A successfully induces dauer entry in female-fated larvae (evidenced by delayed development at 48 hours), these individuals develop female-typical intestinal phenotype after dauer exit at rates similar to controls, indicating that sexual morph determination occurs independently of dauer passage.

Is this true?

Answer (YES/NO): NO